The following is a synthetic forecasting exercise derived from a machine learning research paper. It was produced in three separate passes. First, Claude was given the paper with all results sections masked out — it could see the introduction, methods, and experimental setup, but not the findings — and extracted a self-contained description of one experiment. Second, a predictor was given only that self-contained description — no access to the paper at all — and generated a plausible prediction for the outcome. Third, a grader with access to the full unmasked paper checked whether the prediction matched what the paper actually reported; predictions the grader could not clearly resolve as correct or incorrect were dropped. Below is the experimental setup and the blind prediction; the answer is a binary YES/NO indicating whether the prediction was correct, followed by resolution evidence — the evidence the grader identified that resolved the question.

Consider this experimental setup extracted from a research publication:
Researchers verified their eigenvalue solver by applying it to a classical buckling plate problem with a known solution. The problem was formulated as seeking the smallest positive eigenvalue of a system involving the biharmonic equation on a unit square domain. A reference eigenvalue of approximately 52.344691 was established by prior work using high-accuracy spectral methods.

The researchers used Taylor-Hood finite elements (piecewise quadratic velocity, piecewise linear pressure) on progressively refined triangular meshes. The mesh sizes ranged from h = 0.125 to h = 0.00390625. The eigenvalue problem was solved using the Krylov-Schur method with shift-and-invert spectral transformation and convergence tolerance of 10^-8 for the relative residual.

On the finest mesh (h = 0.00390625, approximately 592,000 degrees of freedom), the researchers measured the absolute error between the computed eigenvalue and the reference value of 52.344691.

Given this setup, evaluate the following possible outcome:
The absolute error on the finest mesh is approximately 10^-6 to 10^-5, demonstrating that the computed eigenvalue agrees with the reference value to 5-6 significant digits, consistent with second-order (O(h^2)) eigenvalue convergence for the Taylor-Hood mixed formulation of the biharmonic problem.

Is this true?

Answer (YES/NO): NO